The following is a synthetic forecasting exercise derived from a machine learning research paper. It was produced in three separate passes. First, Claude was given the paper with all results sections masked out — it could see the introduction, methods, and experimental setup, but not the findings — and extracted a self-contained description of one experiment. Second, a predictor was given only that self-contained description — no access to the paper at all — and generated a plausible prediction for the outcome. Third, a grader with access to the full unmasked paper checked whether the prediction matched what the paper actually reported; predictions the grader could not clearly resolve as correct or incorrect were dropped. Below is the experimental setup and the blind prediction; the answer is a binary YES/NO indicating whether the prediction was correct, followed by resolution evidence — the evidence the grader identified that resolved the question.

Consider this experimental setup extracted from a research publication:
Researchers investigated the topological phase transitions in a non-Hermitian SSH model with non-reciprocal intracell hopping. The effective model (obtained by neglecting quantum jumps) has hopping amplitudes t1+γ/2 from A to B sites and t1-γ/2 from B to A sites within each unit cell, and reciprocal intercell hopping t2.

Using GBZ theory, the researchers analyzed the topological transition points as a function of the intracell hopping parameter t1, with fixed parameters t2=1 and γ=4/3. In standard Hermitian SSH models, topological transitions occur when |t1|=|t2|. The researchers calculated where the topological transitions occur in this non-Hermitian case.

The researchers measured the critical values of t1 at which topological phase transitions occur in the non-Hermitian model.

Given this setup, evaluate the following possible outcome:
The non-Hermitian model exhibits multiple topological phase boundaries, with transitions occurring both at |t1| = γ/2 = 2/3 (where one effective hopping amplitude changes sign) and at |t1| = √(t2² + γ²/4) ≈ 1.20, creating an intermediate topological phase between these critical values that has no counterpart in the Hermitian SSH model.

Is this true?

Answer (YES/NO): NO